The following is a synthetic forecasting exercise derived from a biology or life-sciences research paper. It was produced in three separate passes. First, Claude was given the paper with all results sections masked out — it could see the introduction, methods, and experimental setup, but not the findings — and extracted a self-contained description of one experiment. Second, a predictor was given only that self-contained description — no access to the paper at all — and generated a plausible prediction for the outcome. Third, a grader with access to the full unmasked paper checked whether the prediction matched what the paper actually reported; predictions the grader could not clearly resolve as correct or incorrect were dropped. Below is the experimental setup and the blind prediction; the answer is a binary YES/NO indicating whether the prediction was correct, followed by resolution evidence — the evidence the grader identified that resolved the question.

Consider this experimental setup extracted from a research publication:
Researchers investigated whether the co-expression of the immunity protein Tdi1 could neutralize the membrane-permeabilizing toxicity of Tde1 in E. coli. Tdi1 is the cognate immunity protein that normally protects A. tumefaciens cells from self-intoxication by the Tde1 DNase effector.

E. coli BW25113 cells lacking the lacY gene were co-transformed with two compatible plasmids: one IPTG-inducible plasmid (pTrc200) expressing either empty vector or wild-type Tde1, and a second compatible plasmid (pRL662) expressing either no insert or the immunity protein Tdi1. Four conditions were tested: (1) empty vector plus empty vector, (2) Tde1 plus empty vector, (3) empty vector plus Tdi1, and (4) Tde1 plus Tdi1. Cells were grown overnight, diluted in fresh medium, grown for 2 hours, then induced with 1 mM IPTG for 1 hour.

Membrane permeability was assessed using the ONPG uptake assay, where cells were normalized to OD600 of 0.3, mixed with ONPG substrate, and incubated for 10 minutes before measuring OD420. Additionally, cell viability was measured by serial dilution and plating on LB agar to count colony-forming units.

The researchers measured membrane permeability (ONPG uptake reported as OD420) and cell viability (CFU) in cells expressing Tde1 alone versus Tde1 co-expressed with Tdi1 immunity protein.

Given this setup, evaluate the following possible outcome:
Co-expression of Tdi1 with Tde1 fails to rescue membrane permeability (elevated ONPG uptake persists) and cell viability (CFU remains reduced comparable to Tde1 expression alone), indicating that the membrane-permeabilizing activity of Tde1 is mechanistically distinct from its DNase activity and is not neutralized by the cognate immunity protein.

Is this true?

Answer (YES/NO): NO